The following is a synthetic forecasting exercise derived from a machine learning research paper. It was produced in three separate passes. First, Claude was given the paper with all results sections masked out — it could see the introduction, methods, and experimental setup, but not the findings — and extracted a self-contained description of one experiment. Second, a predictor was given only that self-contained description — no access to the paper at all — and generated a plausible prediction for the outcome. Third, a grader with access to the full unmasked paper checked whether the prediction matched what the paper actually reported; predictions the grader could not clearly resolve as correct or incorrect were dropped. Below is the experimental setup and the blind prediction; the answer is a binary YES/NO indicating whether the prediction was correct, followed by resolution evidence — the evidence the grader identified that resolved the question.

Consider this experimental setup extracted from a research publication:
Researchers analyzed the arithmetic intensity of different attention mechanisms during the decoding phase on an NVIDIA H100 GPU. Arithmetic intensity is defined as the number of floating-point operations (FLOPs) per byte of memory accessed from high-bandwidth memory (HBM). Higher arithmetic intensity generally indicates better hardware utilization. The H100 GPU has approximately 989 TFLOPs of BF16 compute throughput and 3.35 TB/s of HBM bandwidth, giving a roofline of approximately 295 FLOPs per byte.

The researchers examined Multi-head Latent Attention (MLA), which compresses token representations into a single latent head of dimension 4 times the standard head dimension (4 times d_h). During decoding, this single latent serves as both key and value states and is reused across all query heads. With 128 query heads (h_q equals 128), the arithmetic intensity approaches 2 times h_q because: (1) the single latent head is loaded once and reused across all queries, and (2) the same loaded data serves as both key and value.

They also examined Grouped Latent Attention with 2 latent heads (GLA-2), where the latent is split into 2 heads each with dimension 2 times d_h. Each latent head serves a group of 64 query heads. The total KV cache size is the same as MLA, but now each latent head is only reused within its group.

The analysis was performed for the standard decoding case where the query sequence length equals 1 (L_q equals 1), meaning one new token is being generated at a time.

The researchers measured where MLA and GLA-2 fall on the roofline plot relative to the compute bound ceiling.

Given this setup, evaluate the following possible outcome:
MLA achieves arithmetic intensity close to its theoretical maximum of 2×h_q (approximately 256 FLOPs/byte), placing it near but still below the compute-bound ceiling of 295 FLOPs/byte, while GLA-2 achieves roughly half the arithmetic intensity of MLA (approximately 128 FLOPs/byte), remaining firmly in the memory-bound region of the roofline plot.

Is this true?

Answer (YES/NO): YES